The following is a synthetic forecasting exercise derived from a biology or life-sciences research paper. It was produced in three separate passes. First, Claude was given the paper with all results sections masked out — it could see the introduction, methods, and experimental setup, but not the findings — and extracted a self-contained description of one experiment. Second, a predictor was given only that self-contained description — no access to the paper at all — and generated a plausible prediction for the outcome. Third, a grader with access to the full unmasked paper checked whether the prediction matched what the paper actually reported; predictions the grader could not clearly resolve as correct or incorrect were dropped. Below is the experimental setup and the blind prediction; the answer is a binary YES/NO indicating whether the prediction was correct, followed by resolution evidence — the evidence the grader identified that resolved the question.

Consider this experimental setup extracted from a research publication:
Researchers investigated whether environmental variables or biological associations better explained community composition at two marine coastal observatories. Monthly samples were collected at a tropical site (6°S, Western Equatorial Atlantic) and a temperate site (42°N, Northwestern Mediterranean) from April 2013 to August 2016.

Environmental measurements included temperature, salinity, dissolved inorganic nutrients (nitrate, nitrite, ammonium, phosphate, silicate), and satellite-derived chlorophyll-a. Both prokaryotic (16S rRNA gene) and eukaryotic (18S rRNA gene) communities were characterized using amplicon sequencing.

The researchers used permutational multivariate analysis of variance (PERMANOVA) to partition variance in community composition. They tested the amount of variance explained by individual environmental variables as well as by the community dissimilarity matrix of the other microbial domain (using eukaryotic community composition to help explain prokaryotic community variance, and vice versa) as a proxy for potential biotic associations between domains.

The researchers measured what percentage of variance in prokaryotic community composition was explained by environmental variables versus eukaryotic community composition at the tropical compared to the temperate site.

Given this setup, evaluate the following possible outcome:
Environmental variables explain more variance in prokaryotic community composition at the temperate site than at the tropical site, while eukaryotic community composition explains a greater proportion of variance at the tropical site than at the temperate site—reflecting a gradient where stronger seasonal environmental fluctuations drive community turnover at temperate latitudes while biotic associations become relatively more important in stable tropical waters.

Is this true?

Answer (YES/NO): NO